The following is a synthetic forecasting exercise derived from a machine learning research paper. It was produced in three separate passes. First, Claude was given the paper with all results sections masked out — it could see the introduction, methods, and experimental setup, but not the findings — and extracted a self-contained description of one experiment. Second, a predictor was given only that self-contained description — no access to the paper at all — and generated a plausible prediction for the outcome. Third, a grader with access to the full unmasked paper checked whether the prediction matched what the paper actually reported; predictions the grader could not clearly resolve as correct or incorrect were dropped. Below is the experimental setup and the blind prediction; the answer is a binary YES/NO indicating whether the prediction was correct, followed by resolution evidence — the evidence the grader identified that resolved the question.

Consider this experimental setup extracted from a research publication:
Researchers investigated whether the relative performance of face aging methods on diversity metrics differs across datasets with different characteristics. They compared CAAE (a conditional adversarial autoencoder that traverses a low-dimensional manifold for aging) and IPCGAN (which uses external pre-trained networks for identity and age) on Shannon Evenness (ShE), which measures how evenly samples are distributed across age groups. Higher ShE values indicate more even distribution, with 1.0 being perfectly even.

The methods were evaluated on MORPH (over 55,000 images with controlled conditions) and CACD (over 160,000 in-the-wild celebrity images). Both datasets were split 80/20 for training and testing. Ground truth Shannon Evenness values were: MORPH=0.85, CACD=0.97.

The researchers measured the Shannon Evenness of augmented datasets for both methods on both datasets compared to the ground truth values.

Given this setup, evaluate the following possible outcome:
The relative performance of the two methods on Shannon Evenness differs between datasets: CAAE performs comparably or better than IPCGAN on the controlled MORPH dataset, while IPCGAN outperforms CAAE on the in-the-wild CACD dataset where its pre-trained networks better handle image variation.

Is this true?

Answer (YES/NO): NO